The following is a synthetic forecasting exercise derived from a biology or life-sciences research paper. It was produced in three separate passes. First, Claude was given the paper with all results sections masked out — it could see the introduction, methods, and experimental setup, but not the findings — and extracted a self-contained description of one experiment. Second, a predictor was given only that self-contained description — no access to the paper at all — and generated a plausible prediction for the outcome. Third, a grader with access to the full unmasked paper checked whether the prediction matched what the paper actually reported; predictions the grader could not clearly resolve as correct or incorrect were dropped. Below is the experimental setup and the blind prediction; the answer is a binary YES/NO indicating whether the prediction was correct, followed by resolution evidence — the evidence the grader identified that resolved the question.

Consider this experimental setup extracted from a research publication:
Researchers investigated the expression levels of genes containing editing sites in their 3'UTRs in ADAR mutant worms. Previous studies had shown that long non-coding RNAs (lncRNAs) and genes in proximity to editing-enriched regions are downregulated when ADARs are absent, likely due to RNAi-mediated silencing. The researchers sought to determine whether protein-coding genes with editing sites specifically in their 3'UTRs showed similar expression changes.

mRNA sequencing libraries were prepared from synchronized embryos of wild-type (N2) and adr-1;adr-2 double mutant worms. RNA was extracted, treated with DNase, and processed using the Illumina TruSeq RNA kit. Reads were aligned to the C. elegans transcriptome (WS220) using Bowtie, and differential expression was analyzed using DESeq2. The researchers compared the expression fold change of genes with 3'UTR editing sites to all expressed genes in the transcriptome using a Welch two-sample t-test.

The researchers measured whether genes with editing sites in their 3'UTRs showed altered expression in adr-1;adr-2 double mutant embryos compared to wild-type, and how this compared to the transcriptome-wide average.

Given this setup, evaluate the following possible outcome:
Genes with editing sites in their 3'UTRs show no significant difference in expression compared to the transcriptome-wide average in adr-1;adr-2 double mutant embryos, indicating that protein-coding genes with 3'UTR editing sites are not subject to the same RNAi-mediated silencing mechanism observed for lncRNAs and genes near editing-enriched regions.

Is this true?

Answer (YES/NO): NO